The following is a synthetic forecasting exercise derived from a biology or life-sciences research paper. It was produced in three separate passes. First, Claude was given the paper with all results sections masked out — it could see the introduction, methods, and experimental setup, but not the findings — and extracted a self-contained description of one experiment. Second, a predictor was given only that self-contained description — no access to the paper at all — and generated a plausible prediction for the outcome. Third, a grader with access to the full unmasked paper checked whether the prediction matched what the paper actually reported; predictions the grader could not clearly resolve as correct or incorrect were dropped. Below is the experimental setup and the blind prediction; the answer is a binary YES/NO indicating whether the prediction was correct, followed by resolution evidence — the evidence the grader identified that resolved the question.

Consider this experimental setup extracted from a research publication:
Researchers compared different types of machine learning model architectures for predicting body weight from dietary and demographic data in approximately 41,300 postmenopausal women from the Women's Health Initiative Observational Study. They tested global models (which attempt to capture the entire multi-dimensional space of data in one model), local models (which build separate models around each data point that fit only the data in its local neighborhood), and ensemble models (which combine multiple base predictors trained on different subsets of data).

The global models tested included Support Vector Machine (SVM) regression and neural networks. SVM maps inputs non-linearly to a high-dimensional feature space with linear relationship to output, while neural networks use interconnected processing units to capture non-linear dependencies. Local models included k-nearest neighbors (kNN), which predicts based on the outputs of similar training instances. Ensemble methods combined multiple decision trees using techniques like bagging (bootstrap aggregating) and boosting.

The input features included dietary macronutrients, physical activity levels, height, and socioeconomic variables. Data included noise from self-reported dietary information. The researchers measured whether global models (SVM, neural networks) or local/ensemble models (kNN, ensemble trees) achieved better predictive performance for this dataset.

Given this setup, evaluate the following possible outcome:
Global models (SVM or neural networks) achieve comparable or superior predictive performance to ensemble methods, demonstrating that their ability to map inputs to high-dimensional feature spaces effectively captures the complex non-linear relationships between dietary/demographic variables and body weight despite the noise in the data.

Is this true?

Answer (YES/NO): NO